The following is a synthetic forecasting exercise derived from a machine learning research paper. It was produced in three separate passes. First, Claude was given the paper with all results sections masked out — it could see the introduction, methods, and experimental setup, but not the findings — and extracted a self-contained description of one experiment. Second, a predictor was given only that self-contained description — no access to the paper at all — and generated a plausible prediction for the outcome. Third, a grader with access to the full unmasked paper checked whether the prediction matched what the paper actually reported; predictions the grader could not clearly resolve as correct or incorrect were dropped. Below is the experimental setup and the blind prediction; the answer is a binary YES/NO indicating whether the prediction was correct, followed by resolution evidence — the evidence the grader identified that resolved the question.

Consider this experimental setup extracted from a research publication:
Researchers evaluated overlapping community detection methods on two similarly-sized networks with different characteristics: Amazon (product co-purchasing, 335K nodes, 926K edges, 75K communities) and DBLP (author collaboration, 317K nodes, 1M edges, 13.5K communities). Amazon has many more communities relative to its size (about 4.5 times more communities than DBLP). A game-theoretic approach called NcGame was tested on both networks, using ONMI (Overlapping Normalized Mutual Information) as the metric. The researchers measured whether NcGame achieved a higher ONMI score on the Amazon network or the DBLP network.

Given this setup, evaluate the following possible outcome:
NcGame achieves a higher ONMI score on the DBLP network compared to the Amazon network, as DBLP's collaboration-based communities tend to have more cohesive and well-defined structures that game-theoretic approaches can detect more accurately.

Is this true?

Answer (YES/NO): NO